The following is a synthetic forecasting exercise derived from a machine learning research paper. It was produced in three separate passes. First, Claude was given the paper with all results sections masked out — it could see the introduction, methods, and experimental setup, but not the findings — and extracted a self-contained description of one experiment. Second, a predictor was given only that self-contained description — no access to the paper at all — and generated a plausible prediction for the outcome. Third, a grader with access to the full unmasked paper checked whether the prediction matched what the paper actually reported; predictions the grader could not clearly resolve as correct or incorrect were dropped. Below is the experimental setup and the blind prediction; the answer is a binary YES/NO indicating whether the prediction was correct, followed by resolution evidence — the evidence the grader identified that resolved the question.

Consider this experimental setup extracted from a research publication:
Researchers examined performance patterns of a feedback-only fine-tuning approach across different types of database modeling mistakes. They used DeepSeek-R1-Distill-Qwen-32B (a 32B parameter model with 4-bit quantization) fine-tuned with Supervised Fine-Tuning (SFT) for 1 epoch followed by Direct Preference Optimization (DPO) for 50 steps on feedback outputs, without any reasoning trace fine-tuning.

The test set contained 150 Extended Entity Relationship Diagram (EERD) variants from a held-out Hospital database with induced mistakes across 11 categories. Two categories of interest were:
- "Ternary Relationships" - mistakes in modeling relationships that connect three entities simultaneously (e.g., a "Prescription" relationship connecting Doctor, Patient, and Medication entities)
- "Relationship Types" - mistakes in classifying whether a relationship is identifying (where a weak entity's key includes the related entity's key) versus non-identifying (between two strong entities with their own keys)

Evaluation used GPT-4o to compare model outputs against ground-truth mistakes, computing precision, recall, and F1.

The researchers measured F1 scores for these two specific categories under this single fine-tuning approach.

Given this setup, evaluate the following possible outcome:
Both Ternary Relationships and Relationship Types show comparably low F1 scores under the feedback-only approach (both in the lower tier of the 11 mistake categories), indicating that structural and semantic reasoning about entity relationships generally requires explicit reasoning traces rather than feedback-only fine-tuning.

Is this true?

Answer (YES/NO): NO